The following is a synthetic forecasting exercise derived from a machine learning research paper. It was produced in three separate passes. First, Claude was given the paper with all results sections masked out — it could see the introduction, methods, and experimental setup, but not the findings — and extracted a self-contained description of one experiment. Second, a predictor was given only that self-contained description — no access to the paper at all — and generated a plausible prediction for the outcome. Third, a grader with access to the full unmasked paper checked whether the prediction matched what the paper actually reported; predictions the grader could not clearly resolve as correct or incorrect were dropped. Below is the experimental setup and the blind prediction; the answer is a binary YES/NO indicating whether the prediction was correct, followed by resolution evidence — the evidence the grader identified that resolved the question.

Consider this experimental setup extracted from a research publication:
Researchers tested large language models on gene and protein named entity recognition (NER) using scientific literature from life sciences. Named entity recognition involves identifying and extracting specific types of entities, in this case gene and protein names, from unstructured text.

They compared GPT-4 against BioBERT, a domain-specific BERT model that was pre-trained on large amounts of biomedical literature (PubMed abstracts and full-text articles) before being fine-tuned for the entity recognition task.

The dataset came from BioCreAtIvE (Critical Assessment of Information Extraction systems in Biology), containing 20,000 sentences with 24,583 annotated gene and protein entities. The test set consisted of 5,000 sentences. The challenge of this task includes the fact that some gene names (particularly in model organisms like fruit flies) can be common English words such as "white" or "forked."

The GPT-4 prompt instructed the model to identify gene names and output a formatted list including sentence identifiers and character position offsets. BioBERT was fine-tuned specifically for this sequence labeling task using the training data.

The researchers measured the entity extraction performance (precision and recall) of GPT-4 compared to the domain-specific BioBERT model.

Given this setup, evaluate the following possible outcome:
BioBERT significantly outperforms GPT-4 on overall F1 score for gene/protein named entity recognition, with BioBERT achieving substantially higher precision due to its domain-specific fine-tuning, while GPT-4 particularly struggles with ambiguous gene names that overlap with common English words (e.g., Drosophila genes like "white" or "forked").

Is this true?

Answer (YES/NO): NO